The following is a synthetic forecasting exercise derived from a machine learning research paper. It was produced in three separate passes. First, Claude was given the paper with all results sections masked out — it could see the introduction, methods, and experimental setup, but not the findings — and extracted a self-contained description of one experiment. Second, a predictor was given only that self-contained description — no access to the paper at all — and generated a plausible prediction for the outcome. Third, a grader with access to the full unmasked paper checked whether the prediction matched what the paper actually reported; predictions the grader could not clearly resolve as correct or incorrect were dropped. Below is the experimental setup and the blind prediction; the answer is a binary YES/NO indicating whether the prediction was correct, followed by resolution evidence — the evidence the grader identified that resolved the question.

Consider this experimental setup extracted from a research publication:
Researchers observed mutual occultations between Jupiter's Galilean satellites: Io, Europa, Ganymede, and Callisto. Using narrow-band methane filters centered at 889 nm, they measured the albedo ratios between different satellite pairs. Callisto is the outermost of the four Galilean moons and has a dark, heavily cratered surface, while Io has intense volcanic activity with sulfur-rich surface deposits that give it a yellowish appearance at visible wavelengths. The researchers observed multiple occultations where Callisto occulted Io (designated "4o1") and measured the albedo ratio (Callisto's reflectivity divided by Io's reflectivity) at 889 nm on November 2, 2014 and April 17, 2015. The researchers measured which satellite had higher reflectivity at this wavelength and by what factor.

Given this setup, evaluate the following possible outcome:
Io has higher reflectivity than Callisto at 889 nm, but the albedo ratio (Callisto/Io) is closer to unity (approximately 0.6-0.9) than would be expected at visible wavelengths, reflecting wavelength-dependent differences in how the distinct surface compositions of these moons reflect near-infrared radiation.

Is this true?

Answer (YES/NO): NO